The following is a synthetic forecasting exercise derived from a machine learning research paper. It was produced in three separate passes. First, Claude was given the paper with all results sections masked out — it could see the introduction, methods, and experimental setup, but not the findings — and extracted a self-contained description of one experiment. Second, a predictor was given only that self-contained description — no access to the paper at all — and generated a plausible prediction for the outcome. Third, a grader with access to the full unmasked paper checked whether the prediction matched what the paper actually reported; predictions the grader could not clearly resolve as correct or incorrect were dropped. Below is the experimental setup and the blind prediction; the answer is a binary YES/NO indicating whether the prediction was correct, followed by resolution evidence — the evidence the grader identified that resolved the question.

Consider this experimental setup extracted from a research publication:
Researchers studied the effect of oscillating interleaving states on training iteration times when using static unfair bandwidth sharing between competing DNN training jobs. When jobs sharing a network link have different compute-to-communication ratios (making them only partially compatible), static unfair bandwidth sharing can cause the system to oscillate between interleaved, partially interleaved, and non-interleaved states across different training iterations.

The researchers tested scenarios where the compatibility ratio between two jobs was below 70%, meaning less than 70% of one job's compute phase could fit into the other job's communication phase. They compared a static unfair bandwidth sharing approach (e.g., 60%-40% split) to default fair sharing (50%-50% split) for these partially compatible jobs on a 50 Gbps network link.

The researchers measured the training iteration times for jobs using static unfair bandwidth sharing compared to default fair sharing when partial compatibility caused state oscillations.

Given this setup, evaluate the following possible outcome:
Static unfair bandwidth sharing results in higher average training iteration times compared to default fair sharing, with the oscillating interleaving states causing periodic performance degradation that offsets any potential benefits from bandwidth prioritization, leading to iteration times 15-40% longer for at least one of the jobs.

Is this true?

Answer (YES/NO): NO